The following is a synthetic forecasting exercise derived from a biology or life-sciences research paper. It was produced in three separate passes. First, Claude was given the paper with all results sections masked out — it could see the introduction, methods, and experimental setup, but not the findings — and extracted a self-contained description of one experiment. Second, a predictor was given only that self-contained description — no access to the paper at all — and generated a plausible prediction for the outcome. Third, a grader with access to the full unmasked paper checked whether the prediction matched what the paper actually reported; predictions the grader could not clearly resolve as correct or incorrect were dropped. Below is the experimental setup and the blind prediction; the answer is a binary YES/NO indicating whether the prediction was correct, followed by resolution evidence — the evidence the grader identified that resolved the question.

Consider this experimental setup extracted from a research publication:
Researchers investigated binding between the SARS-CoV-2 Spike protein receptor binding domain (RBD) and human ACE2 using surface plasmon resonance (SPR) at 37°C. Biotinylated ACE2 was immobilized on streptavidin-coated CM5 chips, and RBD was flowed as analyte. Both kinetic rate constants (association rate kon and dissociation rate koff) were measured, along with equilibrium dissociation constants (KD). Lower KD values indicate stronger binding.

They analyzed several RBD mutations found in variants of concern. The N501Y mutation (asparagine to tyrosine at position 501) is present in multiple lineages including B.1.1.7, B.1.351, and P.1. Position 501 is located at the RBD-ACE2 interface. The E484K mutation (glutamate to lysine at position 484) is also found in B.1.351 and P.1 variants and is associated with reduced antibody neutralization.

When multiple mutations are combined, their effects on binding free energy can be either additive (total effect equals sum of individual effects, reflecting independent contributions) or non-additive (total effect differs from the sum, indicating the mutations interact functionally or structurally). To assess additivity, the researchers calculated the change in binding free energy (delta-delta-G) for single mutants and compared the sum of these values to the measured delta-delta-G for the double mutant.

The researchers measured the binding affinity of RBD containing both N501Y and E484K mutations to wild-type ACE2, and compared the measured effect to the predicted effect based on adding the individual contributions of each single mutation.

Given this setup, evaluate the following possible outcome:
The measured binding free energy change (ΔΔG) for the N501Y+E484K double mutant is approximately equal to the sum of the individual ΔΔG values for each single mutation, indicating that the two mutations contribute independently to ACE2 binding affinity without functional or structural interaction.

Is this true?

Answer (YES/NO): YES